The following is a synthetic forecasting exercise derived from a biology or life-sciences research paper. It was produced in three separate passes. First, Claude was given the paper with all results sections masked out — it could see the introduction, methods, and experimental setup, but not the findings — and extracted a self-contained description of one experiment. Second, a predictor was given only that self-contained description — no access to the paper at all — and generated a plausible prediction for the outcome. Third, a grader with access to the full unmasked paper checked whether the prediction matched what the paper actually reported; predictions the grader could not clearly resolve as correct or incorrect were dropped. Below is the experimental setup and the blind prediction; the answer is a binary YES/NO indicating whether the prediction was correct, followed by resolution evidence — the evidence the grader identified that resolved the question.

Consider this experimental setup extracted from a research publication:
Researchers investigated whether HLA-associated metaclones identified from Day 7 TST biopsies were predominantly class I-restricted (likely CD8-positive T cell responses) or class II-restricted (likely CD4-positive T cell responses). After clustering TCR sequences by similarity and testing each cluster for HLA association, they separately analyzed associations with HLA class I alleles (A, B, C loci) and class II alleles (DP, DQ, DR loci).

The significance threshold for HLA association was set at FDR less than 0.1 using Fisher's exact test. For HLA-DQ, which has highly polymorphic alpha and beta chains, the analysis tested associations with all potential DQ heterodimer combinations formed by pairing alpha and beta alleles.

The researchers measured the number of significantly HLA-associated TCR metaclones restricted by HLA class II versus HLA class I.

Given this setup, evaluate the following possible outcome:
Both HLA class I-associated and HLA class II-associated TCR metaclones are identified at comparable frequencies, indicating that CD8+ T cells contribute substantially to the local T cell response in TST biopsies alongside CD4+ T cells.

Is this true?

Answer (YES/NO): NO